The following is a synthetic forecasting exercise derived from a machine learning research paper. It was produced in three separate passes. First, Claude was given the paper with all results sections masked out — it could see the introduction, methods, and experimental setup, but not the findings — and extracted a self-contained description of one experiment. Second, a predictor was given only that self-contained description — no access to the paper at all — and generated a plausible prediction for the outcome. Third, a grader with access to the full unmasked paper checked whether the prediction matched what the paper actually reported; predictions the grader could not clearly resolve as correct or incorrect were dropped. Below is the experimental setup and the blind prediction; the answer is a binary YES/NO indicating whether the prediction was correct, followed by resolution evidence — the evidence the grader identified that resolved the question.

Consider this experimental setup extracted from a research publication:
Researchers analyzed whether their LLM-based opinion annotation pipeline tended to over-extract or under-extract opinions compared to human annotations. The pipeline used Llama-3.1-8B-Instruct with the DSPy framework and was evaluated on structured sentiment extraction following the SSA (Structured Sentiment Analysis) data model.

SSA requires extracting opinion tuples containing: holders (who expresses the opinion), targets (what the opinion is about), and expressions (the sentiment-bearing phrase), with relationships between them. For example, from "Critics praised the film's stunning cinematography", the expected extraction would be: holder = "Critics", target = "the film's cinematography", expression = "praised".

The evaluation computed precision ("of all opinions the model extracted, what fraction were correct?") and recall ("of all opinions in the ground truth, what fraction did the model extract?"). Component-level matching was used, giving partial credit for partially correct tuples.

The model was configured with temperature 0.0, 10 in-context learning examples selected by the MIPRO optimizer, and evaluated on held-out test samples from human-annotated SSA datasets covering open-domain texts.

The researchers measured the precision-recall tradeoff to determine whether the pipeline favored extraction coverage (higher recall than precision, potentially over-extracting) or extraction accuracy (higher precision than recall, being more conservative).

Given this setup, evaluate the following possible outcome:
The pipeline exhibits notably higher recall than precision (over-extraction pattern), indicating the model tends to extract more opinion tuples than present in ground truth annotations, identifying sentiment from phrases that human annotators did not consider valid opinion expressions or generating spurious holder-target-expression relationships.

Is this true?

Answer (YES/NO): NO